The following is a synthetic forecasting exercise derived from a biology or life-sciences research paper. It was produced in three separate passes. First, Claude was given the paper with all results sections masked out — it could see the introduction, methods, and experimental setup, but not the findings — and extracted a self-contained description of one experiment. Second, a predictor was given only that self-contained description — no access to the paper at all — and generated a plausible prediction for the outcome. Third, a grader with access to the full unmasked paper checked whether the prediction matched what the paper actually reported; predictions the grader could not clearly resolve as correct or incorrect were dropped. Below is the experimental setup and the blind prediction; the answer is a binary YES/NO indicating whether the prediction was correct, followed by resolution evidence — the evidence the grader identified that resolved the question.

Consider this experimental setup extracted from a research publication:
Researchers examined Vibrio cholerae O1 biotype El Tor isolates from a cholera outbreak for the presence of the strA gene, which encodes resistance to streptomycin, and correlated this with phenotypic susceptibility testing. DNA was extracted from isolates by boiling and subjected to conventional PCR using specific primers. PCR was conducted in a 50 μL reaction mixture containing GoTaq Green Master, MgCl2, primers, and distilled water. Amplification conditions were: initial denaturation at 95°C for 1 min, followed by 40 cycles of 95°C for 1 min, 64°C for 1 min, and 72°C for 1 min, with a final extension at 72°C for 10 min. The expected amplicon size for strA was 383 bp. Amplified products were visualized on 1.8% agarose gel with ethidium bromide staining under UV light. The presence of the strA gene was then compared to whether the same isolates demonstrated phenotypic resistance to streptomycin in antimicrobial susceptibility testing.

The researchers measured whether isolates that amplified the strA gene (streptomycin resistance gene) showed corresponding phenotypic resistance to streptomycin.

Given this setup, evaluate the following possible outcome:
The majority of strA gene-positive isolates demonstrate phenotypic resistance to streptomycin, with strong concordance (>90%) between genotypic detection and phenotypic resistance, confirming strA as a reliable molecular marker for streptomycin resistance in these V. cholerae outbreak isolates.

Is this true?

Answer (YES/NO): NO